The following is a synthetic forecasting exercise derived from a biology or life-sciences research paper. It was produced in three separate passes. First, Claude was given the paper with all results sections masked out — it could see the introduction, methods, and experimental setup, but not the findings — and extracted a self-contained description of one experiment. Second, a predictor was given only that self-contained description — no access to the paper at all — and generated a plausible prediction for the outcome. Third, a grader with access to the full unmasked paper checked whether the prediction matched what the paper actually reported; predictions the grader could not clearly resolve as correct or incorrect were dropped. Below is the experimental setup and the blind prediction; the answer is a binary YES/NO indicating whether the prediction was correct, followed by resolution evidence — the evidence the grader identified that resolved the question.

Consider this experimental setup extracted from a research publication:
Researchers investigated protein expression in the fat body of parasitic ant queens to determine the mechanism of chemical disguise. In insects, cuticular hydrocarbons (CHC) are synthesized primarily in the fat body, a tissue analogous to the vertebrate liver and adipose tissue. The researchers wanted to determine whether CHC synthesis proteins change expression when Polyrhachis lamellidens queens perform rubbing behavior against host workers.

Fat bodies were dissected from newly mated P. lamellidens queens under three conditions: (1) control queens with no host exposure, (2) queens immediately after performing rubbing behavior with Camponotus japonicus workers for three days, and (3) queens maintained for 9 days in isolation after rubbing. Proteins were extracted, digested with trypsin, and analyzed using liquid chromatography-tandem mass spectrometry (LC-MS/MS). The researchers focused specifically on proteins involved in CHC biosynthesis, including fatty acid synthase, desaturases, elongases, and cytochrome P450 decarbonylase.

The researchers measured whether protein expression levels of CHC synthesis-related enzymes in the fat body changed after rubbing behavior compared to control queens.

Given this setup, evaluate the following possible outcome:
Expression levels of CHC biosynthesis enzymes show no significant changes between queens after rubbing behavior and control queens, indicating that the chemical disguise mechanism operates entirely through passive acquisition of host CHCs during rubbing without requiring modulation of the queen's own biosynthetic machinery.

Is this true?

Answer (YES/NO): YES